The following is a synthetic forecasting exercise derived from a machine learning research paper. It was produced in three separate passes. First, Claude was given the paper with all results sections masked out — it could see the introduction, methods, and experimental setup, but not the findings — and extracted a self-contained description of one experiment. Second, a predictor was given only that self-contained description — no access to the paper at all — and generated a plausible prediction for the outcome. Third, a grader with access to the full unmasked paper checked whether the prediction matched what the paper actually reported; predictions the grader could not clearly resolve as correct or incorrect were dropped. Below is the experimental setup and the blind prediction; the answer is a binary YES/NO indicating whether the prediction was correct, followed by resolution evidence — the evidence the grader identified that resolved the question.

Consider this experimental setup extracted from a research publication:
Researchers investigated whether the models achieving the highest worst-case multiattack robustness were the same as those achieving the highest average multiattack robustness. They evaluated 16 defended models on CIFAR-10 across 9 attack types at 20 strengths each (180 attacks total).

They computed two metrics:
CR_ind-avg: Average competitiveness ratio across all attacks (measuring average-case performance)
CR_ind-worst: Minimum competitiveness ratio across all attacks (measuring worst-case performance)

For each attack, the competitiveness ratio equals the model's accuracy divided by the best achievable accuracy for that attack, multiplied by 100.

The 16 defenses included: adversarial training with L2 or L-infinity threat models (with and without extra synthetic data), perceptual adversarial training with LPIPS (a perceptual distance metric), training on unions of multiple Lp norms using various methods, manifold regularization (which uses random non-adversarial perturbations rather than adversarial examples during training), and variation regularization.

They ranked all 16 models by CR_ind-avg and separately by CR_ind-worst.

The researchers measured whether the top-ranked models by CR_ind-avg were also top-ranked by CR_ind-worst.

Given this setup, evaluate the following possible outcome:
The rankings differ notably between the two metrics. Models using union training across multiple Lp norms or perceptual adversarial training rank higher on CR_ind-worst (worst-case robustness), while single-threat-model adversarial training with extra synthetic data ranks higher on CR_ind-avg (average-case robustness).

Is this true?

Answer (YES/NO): NO